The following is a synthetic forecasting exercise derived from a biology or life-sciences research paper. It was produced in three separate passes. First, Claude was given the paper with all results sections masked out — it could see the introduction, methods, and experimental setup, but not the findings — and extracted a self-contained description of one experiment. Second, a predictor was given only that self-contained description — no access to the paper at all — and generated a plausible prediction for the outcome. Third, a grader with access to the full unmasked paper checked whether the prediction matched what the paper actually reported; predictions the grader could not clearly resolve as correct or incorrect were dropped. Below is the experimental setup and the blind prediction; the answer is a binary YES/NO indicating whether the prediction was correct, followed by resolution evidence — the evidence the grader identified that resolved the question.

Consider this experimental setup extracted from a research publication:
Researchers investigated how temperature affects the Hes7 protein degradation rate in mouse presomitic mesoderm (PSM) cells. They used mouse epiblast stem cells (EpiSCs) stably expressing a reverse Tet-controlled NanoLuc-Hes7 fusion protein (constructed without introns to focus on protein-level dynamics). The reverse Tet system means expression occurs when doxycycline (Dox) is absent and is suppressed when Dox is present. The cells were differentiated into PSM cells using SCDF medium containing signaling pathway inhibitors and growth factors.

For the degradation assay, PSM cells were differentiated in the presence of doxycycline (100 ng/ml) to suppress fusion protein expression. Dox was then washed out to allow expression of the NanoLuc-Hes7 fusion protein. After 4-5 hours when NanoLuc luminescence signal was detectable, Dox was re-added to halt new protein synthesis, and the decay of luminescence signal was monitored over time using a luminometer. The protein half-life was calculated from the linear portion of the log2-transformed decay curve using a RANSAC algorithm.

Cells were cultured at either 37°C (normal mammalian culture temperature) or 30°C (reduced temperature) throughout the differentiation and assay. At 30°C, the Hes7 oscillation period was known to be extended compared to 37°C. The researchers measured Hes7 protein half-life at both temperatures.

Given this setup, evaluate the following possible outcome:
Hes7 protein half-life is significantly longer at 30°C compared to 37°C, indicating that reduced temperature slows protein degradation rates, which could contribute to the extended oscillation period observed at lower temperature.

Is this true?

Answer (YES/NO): YES